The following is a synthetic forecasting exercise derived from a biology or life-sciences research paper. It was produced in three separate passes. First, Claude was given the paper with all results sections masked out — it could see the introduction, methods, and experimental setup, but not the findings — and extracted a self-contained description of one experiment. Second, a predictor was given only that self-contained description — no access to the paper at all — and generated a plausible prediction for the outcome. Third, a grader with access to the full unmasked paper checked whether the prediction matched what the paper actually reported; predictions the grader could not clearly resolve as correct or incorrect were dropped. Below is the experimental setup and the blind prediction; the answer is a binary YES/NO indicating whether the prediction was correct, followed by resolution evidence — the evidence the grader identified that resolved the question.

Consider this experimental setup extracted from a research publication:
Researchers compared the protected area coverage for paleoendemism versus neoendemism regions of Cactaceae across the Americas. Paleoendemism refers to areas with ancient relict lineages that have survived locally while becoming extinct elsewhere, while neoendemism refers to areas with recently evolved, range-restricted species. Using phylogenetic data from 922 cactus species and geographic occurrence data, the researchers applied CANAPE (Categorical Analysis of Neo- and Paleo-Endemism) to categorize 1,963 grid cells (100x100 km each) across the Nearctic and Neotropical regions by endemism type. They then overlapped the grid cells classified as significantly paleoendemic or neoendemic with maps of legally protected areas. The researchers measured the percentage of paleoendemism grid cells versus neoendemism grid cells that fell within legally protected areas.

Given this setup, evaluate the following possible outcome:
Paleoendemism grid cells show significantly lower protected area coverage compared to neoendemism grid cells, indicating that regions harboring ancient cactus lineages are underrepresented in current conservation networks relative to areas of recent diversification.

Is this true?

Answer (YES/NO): YES